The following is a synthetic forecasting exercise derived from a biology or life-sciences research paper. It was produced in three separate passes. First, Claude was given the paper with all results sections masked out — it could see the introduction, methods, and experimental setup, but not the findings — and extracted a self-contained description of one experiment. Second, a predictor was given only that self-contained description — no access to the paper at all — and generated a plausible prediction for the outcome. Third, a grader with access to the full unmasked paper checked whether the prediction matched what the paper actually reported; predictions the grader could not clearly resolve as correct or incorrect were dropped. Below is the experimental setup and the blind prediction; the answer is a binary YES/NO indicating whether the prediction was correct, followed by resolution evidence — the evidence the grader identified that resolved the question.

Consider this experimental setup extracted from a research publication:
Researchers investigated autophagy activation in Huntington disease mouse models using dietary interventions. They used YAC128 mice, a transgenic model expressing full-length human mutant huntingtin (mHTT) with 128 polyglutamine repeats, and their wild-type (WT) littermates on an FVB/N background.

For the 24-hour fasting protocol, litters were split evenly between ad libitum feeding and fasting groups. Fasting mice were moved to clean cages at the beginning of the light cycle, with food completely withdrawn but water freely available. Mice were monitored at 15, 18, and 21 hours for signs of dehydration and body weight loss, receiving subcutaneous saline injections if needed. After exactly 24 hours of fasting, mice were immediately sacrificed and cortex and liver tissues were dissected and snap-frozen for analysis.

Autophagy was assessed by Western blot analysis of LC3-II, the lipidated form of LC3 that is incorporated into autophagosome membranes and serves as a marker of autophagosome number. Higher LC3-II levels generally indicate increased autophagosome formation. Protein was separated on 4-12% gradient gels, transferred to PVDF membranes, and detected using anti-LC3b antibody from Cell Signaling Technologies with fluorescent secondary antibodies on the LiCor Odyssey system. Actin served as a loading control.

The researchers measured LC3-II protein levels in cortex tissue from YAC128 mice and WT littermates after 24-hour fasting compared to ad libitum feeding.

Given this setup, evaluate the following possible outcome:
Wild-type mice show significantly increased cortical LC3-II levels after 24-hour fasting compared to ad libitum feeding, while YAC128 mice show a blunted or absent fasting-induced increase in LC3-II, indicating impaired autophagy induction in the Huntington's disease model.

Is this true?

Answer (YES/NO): NO